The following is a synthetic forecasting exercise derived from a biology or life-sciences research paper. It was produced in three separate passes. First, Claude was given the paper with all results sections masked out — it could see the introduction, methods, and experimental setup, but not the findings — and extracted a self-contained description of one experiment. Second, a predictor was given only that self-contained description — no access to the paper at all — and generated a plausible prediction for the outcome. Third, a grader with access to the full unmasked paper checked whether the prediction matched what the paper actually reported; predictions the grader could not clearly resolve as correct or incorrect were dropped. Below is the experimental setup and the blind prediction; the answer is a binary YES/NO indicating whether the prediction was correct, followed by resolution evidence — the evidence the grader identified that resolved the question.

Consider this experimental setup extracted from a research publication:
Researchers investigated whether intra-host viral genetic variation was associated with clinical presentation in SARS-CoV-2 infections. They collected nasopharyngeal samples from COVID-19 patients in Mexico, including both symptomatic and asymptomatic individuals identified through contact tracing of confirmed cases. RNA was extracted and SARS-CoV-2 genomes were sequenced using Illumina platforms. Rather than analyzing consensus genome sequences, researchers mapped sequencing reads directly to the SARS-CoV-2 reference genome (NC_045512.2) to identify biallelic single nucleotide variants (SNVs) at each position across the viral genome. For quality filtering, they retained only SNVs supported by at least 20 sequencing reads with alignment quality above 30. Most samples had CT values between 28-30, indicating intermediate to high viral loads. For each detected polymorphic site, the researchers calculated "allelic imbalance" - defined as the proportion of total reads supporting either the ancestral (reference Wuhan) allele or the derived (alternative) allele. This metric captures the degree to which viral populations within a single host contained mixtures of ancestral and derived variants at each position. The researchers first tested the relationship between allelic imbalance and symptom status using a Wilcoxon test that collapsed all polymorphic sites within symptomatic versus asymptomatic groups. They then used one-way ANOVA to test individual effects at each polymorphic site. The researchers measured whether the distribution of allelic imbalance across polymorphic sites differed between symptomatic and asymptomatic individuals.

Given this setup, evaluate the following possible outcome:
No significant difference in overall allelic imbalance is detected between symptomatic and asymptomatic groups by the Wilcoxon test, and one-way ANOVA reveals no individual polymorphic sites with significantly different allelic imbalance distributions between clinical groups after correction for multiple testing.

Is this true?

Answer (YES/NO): NO